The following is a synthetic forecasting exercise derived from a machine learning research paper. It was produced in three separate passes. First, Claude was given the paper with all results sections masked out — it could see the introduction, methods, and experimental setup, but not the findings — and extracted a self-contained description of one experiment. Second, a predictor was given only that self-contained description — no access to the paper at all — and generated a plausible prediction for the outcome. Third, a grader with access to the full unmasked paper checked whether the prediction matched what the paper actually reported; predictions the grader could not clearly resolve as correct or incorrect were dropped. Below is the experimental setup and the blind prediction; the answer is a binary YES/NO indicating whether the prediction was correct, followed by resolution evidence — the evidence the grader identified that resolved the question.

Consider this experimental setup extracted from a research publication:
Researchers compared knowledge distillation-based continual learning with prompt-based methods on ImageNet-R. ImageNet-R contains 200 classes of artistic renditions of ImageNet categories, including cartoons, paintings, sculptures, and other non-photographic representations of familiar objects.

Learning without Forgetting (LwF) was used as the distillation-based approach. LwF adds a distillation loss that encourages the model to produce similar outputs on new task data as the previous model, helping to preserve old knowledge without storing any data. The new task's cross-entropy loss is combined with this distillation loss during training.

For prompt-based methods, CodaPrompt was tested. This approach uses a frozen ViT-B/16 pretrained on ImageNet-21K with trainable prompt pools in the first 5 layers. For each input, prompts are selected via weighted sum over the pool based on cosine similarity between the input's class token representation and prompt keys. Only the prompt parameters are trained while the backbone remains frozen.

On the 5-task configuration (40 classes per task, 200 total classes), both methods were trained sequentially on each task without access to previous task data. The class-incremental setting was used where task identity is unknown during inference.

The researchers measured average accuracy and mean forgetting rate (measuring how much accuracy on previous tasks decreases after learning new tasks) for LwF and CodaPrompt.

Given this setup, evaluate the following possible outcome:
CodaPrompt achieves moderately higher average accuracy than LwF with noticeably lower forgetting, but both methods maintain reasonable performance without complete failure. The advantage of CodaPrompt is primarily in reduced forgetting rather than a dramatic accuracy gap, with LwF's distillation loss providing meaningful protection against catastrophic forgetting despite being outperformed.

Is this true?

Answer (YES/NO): YES